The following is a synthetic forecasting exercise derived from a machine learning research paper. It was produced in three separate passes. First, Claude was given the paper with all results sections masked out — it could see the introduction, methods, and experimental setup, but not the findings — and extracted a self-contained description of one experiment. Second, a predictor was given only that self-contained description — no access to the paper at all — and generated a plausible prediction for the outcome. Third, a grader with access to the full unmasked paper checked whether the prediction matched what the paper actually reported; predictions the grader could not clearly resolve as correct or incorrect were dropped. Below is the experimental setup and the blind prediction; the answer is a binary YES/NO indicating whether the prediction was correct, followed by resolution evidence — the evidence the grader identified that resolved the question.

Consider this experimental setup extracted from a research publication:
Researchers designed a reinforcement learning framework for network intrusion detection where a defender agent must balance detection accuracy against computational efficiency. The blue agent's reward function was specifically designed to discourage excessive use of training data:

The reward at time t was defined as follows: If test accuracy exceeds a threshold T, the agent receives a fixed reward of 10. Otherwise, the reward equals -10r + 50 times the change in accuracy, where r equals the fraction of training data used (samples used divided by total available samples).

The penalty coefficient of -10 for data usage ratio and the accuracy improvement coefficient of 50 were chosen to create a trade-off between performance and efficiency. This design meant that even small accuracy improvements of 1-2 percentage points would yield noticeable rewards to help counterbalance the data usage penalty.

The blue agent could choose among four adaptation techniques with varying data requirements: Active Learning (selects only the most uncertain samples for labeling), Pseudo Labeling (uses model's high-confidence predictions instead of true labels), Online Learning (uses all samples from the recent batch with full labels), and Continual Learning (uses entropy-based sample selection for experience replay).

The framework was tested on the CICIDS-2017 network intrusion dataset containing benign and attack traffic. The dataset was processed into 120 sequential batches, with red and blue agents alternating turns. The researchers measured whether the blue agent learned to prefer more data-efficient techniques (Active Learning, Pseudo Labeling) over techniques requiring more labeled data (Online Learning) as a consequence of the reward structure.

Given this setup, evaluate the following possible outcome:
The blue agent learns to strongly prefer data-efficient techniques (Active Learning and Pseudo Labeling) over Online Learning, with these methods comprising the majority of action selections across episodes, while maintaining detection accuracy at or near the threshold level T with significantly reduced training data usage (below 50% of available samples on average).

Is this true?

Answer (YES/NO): NO